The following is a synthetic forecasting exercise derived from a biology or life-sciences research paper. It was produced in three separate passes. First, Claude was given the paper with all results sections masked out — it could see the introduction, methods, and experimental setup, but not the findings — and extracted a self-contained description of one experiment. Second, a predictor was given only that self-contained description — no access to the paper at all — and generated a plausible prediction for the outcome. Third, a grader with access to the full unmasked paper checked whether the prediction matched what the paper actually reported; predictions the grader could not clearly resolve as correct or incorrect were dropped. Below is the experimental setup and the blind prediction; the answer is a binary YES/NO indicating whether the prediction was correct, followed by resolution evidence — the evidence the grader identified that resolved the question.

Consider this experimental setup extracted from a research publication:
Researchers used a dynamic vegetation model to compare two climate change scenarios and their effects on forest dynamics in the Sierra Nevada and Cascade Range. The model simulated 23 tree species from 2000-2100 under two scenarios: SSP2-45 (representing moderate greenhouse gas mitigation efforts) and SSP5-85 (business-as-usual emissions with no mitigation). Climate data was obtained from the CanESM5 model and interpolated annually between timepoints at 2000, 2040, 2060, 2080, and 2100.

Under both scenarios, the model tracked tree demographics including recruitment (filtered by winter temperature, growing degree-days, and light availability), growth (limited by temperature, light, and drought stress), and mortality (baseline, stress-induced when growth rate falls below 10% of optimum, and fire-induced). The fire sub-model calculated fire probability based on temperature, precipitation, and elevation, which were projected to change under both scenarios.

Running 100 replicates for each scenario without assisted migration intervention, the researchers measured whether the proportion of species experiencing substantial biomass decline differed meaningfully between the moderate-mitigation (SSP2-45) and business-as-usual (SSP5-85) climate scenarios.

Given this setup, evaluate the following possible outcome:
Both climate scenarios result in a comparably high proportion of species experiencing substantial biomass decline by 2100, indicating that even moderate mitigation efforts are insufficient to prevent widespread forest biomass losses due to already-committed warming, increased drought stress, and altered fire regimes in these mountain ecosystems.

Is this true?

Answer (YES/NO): NO